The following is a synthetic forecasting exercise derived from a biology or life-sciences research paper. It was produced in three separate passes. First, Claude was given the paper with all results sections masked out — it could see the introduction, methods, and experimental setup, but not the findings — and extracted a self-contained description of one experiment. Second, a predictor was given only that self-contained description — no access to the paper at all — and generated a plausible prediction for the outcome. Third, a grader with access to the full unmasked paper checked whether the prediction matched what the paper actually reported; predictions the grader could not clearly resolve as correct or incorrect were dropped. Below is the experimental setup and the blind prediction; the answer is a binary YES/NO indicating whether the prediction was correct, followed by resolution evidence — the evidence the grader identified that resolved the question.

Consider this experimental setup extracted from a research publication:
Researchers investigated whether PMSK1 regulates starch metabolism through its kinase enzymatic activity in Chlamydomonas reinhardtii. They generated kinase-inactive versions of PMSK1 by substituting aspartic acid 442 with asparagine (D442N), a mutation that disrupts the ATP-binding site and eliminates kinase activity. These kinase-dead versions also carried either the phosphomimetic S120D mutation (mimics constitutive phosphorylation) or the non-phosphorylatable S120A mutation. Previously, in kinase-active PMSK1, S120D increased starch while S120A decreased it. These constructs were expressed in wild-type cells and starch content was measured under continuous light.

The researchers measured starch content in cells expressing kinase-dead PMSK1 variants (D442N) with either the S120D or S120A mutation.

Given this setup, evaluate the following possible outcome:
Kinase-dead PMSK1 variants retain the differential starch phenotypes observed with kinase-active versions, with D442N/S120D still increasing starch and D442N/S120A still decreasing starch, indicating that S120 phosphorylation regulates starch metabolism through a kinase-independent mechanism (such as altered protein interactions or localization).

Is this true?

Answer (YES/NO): NO